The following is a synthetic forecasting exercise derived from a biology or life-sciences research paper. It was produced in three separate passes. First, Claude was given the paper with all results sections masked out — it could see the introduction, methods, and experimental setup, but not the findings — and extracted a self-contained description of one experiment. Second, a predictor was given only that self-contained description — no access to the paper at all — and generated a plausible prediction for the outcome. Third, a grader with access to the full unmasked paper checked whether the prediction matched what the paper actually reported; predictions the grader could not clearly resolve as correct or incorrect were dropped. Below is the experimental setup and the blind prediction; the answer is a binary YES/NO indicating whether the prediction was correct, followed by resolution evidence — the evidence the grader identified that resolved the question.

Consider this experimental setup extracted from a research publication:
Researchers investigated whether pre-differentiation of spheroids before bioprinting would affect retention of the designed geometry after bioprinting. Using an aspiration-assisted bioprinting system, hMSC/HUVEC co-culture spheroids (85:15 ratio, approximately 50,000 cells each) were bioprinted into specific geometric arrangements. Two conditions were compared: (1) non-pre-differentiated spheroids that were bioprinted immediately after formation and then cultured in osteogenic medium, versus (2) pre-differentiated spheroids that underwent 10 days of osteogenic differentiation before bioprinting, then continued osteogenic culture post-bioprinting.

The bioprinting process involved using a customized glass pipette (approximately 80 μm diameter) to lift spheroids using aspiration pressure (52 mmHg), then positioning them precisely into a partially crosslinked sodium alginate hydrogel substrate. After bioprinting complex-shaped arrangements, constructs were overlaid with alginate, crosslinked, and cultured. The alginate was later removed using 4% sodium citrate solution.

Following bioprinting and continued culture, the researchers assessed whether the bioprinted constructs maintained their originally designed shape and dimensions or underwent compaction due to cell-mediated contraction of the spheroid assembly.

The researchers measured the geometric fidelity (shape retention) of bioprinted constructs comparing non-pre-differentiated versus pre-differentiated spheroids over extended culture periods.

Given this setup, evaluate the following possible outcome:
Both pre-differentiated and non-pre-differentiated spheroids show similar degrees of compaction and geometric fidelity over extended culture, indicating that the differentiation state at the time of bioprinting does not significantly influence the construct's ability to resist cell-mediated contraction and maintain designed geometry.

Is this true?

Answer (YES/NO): NO